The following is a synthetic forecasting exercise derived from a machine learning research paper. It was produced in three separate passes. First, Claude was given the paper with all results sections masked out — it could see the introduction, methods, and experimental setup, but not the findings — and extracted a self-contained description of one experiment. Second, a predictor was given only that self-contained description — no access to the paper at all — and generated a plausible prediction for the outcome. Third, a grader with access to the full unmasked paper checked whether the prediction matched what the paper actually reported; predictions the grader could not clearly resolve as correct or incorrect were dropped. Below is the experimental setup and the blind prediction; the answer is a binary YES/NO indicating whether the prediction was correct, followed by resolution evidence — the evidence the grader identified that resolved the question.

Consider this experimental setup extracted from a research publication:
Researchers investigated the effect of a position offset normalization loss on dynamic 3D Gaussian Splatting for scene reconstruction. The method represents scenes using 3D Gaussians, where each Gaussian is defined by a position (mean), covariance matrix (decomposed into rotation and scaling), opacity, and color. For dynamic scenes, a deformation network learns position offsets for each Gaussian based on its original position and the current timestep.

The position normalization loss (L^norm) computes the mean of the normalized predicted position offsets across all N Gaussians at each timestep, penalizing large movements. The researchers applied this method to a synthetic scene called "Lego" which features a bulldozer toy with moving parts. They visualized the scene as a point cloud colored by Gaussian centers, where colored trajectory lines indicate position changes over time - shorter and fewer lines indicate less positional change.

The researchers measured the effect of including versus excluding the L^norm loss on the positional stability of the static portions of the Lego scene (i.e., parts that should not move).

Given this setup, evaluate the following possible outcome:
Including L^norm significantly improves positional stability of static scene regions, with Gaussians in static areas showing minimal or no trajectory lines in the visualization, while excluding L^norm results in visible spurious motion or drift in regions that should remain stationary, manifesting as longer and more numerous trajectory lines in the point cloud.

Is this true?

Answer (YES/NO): YES